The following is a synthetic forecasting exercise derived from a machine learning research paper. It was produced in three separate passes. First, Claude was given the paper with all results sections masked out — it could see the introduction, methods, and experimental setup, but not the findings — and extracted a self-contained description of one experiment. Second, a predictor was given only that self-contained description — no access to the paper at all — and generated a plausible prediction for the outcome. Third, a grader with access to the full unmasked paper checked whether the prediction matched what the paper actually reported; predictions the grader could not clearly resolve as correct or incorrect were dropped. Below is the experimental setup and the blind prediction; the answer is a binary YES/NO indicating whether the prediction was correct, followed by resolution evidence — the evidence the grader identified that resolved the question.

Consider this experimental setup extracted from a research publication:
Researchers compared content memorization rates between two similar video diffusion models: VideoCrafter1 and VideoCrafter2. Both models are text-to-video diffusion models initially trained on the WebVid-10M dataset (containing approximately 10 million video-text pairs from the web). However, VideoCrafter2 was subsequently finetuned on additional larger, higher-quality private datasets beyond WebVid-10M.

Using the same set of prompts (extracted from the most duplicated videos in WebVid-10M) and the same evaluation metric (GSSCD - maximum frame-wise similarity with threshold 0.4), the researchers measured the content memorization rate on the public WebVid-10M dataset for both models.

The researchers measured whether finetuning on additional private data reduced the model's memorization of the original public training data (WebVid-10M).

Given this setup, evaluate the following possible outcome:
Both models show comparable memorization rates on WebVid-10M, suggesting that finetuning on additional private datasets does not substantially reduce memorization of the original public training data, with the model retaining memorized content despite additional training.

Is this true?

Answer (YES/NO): YES